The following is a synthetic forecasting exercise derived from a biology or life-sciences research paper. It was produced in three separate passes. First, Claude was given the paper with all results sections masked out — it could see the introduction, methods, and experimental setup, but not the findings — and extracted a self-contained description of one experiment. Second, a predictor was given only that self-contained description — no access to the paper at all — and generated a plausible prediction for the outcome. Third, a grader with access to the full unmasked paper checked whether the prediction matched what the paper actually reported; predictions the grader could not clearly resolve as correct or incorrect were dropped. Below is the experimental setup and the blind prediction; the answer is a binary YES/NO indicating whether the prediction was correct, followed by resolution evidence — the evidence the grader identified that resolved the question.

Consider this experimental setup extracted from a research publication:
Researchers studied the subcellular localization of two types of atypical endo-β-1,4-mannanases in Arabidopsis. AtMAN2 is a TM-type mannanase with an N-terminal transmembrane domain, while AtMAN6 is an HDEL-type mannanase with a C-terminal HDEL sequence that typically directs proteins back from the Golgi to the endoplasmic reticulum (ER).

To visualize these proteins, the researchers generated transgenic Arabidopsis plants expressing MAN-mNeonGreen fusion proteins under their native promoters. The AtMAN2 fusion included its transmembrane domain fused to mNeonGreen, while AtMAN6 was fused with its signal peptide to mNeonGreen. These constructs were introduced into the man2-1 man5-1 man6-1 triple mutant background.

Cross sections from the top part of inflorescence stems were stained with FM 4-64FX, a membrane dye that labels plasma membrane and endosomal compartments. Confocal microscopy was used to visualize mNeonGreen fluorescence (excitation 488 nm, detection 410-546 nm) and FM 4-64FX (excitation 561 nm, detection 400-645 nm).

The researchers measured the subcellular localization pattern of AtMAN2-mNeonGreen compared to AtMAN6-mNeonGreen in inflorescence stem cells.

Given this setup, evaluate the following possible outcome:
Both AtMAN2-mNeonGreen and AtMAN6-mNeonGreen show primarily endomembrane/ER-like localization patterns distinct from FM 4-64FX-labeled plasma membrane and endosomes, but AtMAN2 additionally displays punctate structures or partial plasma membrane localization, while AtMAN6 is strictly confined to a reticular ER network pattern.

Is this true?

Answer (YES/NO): NO